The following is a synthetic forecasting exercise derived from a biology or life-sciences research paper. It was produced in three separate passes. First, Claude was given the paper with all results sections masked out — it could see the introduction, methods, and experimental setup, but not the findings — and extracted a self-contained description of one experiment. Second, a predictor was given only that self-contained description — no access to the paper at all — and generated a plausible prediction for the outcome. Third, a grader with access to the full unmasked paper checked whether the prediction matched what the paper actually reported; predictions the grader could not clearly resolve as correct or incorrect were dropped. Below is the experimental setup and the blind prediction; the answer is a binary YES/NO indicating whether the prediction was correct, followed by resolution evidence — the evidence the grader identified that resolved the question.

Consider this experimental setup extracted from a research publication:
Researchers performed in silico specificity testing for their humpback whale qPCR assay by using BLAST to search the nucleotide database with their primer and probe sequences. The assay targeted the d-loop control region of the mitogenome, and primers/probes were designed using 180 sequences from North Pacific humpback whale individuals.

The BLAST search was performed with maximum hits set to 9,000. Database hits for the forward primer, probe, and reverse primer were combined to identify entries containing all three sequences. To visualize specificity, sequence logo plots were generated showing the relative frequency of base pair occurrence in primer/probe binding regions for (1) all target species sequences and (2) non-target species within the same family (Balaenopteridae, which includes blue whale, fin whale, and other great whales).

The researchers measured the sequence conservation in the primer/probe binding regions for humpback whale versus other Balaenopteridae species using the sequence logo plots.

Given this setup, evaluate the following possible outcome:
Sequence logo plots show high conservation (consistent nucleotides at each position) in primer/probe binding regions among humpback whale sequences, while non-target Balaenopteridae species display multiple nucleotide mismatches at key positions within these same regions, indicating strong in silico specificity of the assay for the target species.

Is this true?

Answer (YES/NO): NO